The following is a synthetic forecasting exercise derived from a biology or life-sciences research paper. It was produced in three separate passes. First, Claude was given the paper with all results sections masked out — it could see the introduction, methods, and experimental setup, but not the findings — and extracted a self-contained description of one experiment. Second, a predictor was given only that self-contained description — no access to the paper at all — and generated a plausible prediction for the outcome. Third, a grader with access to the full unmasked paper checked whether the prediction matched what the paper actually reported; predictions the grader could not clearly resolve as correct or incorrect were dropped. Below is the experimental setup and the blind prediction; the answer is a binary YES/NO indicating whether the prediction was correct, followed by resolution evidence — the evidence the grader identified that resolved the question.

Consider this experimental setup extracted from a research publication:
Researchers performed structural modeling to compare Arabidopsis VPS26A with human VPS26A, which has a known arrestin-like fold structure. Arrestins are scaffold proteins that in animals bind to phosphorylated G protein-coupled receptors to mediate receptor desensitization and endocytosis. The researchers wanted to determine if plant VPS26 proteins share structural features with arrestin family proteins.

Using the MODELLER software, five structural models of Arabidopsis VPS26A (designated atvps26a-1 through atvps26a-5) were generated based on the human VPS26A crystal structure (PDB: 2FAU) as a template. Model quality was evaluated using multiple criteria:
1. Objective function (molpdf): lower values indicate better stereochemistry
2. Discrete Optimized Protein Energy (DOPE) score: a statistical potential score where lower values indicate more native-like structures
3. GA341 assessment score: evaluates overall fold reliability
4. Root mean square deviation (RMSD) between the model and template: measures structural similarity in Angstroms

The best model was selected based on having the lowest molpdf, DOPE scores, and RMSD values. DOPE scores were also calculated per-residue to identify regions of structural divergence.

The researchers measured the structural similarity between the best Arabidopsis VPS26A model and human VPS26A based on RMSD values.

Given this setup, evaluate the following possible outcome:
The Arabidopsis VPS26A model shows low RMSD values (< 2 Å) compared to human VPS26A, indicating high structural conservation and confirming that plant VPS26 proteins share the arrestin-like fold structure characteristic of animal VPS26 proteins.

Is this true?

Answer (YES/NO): YES